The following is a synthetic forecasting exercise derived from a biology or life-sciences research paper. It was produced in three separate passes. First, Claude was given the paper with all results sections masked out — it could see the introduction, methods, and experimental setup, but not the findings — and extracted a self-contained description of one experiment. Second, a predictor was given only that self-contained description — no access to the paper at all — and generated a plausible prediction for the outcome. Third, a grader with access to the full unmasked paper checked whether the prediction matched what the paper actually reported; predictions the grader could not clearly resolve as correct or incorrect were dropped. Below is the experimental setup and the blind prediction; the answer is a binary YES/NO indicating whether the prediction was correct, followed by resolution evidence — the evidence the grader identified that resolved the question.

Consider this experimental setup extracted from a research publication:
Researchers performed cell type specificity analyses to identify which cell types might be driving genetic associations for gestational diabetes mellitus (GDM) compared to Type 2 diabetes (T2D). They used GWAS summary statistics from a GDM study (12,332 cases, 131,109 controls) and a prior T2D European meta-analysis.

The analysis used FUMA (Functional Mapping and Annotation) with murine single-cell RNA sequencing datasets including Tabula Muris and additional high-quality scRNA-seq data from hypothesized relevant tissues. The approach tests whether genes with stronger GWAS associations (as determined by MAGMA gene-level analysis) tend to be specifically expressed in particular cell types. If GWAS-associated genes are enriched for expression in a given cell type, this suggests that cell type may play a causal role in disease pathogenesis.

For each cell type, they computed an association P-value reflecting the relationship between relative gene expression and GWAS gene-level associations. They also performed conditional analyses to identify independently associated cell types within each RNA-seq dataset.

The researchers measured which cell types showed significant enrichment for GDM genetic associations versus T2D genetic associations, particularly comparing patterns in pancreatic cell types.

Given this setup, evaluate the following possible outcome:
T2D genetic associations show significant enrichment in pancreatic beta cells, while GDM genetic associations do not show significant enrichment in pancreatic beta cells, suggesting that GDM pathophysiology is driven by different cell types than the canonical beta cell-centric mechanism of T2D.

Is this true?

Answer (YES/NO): NO